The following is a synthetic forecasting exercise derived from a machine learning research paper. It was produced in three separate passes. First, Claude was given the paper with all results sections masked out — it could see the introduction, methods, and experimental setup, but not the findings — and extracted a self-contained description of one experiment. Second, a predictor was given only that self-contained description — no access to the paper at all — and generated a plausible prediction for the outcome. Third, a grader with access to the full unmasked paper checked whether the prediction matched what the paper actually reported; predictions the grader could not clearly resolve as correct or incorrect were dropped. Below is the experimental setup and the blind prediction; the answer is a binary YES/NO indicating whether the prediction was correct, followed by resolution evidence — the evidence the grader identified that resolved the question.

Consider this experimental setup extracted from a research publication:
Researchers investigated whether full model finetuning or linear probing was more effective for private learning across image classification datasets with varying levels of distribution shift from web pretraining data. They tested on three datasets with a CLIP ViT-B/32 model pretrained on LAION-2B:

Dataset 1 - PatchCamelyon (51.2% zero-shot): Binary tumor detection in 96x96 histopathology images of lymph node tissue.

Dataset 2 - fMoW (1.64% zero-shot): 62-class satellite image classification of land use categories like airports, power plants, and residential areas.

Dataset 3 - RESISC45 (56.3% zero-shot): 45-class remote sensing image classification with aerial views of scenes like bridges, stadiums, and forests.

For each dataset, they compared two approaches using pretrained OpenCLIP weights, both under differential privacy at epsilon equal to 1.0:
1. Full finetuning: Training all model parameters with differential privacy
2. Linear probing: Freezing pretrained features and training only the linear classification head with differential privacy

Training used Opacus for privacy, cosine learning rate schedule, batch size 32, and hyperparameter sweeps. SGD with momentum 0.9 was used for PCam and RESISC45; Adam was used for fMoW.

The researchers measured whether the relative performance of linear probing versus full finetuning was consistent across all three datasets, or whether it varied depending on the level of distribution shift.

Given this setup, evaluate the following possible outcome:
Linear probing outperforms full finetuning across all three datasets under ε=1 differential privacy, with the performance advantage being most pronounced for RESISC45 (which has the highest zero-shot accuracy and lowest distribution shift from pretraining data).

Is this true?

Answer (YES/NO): YES